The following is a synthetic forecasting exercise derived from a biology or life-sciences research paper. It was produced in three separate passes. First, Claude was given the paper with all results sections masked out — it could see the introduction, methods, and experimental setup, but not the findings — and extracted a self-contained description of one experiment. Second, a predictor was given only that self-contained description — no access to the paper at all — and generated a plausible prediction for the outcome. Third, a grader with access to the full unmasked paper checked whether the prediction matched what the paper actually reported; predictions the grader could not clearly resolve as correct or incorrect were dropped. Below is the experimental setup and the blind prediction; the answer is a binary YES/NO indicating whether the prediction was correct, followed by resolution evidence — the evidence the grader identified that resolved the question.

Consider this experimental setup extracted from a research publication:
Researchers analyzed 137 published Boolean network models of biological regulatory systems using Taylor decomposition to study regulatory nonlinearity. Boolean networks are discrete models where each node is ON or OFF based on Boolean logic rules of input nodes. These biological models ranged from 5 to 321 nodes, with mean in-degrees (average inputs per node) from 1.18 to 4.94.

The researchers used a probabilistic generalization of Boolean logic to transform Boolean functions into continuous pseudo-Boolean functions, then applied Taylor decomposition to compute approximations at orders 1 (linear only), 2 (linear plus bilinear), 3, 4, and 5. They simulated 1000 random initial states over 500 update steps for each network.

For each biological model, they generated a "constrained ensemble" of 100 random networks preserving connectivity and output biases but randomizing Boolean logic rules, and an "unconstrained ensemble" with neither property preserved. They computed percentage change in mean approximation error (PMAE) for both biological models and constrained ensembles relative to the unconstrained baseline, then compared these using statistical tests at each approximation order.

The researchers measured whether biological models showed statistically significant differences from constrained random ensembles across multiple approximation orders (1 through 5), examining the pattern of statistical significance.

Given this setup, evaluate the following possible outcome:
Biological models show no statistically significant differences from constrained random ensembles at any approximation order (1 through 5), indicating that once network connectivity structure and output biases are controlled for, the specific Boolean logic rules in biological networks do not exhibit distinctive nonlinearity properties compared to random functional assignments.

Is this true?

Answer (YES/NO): NO